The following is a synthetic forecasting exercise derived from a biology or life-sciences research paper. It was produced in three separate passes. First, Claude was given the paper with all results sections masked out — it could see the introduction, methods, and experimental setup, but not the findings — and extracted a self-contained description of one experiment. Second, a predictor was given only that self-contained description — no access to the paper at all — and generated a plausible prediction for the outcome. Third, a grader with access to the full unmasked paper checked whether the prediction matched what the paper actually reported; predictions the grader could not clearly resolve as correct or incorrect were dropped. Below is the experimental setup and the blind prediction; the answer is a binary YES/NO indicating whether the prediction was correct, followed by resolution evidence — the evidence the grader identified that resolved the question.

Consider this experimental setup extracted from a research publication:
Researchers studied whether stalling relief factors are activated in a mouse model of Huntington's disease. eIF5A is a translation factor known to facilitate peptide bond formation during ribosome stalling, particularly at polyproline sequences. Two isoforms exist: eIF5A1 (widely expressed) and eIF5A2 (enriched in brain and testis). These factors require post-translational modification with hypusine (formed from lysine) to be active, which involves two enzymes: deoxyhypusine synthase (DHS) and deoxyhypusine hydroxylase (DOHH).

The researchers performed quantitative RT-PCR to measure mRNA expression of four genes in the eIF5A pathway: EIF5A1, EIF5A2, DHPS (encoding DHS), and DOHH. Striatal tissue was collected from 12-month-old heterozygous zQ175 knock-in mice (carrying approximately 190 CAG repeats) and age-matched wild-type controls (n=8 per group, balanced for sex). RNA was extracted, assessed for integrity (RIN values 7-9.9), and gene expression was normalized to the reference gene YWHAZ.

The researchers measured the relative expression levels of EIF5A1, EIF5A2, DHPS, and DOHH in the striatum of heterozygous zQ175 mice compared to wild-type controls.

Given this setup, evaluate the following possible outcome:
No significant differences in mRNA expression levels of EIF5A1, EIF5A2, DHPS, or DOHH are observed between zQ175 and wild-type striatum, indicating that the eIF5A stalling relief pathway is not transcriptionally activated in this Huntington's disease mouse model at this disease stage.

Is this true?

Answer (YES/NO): NO